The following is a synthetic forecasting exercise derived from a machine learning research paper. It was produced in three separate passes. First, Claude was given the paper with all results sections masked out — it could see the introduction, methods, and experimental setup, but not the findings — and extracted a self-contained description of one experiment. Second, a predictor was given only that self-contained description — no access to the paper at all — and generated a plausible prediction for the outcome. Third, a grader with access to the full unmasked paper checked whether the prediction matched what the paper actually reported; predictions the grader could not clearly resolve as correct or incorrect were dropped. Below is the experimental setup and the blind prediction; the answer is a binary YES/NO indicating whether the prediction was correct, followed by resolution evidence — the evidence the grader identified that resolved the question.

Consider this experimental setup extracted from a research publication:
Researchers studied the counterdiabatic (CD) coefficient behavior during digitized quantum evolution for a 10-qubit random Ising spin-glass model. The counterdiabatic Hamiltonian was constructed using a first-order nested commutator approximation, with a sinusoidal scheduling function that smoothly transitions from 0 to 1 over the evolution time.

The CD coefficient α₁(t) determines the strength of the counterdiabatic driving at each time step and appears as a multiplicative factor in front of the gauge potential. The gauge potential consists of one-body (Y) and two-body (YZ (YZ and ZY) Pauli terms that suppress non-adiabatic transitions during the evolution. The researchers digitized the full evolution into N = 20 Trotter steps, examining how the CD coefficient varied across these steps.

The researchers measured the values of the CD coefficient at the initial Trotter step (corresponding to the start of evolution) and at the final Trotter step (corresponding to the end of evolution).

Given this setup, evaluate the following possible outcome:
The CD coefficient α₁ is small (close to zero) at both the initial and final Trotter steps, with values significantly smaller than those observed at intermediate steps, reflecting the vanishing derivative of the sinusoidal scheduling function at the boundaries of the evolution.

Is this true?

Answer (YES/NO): YES